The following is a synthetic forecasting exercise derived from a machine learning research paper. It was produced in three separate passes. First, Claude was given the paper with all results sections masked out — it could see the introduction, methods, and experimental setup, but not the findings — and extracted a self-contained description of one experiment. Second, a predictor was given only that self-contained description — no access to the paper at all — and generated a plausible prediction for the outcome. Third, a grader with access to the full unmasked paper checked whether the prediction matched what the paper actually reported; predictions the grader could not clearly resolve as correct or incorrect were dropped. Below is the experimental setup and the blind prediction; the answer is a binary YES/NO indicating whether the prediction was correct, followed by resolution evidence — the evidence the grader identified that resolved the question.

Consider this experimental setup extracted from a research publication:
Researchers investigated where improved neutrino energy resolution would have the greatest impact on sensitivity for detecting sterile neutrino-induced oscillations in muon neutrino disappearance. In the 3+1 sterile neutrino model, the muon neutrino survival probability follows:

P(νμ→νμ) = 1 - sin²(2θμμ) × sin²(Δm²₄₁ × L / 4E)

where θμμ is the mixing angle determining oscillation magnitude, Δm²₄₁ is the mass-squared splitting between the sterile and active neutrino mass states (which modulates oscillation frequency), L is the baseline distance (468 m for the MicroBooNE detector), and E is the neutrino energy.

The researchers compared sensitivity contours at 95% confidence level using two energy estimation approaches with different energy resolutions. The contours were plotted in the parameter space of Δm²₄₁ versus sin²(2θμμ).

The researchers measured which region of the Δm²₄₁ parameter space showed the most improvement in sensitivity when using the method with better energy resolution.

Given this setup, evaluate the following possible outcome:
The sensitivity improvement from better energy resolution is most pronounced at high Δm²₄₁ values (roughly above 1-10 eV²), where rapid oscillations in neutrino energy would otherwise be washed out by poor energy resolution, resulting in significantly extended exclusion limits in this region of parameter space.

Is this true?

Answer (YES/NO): NO